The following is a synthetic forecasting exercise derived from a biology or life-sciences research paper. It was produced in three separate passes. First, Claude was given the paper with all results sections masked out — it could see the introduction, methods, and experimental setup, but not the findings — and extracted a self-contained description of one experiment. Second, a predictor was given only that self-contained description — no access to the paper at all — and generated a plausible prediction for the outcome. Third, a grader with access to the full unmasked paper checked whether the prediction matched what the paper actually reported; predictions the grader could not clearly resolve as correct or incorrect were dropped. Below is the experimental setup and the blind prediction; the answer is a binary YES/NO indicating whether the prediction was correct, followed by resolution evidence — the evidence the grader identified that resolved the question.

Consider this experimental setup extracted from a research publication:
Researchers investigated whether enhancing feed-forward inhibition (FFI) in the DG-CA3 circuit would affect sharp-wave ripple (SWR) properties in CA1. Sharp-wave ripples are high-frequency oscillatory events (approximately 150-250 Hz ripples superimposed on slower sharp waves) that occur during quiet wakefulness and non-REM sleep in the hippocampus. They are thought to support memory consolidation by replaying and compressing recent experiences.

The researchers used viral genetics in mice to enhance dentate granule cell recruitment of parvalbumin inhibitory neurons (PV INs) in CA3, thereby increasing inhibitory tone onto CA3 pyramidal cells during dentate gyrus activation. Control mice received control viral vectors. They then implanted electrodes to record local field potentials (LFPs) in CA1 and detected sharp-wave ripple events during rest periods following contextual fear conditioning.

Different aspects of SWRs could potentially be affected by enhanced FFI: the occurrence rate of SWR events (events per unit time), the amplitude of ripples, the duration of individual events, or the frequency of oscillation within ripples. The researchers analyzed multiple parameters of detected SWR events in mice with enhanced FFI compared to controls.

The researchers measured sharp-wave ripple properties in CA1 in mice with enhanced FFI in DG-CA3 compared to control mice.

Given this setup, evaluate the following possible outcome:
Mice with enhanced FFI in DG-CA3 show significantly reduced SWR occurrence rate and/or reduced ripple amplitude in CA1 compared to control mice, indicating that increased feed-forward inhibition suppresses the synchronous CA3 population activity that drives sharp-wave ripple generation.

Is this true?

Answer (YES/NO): NO